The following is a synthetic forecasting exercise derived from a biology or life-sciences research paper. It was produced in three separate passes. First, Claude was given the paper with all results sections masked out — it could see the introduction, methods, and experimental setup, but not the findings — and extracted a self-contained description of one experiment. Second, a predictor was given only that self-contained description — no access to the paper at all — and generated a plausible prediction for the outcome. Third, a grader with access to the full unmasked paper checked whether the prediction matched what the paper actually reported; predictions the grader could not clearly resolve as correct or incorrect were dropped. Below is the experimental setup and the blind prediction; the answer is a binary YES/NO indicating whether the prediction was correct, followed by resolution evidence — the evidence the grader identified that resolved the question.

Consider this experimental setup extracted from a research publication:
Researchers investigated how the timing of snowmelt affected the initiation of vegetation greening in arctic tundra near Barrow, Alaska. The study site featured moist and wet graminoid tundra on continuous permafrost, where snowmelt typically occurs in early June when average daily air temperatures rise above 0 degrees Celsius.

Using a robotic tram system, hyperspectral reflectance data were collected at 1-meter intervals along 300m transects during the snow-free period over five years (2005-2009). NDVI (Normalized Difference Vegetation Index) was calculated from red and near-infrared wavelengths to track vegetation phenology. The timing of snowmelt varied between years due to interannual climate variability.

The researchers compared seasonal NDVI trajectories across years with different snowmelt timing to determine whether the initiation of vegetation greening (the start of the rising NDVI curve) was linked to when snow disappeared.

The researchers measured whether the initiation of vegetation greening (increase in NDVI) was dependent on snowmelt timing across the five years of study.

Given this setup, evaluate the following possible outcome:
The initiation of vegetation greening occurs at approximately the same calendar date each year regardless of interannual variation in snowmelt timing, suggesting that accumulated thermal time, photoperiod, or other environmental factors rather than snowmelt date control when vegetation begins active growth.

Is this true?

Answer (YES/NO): NO